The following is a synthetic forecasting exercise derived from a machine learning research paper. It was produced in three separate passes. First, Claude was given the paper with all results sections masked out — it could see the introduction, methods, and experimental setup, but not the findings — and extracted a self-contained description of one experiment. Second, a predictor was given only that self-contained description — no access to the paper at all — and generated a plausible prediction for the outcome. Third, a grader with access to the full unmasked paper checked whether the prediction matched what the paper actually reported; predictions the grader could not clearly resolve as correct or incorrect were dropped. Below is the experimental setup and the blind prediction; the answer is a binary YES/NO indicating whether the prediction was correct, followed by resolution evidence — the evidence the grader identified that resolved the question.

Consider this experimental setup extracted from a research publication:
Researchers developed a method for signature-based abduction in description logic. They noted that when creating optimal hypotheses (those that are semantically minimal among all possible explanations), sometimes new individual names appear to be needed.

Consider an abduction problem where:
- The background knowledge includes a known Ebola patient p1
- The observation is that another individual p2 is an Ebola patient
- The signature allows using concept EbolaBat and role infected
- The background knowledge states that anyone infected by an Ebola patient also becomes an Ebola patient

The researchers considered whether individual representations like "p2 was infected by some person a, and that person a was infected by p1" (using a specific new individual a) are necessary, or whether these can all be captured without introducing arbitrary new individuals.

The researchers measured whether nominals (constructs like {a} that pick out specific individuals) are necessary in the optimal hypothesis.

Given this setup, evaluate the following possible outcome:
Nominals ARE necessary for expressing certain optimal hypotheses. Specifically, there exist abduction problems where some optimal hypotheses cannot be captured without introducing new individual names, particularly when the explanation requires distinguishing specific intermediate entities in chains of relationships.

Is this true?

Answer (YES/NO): YES